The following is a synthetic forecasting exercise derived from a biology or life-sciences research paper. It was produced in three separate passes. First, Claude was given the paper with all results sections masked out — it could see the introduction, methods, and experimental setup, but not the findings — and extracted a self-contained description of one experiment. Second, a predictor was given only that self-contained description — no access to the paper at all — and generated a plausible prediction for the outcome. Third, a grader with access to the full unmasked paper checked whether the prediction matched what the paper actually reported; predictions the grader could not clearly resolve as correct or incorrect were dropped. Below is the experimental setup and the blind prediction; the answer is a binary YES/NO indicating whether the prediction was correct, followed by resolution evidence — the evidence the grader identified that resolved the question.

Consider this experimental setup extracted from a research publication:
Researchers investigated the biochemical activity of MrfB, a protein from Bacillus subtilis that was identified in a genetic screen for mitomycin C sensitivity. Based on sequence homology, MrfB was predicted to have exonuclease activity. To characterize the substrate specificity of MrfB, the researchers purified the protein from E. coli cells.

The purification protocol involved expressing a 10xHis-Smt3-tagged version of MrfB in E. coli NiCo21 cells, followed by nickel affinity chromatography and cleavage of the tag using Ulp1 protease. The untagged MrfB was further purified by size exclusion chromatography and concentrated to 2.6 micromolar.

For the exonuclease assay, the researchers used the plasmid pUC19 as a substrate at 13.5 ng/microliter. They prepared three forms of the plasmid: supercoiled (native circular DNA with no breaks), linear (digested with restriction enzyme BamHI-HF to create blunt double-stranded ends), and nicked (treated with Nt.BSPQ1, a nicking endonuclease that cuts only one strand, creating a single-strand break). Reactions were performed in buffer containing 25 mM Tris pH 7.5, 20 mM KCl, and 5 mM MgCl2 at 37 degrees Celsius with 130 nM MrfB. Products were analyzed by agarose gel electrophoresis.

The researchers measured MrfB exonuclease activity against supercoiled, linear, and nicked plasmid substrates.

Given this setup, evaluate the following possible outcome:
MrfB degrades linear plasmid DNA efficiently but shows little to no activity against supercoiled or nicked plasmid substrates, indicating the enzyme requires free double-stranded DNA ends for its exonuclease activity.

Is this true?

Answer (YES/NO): NO